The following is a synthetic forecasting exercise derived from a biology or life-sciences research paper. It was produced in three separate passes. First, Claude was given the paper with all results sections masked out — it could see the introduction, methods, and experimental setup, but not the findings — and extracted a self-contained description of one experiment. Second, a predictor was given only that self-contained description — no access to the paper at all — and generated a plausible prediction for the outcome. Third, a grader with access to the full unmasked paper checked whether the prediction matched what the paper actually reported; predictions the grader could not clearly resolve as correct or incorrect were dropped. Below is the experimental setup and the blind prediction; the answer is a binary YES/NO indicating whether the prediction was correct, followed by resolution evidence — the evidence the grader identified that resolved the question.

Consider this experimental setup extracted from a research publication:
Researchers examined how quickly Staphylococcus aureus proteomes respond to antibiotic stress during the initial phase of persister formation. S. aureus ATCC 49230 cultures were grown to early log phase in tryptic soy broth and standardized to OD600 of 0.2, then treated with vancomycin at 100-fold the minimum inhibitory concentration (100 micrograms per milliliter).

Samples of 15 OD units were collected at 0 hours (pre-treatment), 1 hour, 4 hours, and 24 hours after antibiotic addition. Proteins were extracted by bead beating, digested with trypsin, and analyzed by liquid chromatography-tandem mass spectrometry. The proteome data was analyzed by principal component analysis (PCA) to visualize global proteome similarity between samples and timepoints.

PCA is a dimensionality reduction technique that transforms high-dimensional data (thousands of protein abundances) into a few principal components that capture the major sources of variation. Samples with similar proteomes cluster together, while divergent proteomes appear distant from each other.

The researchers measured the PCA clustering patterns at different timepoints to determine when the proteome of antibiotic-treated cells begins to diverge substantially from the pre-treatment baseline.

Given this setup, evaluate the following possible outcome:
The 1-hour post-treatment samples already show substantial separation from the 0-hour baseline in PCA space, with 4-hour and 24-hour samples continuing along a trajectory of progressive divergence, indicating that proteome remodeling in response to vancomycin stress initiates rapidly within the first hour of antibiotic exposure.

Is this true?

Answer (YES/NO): YES